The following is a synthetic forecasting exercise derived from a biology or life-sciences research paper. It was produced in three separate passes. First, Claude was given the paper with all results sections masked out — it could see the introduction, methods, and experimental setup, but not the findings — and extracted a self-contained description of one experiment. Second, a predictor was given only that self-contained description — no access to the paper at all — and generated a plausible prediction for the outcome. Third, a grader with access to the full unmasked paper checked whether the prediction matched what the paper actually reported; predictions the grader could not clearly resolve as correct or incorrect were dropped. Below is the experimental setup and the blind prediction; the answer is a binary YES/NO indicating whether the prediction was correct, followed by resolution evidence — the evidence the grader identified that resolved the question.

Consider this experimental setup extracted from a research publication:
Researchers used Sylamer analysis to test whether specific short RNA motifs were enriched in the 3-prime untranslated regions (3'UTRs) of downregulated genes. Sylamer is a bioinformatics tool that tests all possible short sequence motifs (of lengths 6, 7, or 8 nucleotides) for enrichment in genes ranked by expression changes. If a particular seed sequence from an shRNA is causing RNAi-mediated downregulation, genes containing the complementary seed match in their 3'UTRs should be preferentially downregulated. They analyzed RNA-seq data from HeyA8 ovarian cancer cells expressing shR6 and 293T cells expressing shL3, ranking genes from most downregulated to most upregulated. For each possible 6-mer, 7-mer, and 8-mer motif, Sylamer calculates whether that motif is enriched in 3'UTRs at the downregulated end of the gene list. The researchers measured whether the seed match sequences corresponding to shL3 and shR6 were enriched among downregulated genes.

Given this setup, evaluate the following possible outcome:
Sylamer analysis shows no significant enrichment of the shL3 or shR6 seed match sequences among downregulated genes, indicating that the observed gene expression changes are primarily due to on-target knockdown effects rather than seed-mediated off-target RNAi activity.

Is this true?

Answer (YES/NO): NO